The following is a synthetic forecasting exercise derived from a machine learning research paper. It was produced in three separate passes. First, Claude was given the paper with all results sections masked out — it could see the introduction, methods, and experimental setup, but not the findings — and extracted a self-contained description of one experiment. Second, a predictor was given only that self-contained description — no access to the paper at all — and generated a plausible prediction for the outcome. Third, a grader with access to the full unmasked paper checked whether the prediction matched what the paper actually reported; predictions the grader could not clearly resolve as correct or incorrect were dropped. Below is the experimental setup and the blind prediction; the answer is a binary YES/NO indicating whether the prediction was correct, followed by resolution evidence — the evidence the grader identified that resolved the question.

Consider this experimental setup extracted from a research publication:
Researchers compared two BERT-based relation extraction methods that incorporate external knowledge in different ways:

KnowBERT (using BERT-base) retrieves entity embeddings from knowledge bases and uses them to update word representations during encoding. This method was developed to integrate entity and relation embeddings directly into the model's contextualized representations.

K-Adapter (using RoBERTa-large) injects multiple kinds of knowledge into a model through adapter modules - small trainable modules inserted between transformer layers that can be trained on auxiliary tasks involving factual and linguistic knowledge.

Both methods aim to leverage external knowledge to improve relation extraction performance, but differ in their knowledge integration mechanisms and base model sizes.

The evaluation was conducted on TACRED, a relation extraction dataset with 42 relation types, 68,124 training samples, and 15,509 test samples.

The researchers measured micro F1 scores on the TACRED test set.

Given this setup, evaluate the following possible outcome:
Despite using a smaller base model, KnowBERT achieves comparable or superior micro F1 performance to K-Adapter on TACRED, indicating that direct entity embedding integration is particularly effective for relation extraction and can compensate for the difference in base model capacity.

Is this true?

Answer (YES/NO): NO